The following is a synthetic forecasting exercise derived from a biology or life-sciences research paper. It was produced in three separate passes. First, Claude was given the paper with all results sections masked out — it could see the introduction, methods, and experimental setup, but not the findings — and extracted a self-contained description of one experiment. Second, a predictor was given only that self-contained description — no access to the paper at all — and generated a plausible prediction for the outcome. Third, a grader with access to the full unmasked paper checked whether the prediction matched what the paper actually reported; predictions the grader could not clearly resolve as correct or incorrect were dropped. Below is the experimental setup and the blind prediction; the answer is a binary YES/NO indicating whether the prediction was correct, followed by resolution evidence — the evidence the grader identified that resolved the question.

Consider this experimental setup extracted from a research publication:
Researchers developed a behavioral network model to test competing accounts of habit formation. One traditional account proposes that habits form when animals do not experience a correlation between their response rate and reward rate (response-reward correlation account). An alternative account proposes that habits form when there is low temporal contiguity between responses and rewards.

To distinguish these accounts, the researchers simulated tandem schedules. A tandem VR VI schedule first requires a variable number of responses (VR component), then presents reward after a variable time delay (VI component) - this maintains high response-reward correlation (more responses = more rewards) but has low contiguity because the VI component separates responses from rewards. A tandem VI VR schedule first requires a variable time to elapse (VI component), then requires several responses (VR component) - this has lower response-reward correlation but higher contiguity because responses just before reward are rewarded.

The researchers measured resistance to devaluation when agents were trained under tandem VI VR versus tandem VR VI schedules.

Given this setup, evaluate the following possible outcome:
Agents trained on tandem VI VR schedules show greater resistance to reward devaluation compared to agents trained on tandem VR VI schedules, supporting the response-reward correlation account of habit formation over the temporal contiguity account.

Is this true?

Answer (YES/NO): NO